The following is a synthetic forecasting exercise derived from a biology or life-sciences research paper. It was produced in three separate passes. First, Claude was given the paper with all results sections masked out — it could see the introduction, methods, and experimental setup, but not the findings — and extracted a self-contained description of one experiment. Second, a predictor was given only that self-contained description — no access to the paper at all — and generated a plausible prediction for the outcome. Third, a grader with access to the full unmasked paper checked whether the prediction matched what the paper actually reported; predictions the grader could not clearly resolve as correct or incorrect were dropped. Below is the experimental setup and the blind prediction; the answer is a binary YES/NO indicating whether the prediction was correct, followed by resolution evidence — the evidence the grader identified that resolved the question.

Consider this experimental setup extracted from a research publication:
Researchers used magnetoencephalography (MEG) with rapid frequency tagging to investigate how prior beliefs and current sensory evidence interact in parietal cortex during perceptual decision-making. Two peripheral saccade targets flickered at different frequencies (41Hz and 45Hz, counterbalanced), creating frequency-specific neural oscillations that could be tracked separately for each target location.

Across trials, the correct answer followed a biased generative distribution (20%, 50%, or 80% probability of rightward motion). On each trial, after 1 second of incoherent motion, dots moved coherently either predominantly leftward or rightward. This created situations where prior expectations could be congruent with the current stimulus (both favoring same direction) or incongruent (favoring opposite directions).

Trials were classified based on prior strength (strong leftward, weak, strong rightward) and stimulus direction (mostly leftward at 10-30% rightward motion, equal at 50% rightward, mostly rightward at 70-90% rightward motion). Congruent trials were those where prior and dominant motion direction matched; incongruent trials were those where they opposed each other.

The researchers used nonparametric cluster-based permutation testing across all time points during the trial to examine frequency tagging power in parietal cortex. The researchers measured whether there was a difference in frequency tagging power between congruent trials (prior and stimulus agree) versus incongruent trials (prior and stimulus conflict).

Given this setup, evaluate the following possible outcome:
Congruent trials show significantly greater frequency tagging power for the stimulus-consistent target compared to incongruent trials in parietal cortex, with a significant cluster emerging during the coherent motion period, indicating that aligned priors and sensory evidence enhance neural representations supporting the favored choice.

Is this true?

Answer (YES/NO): YES